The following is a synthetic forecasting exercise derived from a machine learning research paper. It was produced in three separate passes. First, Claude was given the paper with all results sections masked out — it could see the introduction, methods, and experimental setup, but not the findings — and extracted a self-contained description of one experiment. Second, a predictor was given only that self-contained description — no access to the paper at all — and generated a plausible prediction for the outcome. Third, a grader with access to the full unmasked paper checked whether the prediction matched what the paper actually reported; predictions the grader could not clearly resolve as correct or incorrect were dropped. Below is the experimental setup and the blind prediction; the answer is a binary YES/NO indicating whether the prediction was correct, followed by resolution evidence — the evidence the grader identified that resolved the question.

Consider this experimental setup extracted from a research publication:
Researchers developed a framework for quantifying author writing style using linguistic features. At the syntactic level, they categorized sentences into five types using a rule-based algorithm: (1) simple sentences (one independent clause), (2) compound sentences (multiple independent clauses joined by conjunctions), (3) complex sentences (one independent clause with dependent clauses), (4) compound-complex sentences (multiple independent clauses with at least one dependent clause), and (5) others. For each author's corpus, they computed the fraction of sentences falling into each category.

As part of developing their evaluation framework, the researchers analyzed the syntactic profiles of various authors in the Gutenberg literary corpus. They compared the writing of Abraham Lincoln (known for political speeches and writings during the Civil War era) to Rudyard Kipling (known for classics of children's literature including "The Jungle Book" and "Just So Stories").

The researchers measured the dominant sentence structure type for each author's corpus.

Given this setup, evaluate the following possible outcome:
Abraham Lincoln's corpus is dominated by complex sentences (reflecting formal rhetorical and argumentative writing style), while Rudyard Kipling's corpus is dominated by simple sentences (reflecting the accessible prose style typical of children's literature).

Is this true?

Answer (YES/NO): NO